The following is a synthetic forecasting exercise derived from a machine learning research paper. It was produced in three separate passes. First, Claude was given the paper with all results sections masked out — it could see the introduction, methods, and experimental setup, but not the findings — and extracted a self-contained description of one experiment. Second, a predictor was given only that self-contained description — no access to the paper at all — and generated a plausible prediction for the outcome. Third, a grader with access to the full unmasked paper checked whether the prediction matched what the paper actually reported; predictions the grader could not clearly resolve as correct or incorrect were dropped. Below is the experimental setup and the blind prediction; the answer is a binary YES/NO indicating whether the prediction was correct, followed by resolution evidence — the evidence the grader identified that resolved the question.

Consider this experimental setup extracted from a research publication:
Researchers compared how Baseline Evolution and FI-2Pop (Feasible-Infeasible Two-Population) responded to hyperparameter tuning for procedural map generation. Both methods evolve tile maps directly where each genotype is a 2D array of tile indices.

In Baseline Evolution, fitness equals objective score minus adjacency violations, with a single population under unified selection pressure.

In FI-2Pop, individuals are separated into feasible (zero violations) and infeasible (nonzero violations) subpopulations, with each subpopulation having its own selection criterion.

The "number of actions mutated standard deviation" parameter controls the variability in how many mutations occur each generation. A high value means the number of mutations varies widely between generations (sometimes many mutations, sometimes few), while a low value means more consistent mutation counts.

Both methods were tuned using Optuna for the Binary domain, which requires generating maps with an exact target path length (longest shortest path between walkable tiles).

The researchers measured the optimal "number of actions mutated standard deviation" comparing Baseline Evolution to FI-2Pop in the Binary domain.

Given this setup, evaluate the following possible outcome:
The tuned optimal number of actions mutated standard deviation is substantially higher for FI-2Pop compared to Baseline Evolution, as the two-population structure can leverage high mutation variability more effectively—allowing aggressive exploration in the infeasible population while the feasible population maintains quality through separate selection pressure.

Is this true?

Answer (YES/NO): YES